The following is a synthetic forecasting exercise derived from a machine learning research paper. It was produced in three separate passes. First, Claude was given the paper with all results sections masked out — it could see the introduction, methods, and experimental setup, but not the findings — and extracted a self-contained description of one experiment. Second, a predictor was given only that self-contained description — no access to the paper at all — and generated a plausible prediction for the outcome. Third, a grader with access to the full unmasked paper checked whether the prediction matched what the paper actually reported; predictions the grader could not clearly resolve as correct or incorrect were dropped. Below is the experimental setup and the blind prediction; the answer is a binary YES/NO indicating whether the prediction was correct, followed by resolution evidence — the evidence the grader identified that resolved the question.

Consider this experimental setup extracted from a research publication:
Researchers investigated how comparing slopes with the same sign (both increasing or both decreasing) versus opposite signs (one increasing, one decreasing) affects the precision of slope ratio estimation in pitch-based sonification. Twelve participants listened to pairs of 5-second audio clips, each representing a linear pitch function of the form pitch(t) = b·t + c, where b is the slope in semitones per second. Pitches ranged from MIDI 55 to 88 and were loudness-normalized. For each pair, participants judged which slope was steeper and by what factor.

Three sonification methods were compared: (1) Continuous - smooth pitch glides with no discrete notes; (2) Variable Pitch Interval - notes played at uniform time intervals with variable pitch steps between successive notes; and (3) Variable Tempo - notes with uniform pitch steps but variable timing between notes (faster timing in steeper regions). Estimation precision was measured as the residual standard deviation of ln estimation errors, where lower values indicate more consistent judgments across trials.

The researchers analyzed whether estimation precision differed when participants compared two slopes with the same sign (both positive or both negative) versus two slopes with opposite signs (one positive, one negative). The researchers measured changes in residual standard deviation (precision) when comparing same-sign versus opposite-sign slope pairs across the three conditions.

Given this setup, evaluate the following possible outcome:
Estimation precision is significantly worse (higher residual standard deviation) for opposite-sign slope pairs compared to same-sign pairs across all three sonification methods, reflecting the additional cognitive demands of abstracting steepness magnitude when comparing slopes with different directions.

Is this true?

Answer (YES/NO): NO